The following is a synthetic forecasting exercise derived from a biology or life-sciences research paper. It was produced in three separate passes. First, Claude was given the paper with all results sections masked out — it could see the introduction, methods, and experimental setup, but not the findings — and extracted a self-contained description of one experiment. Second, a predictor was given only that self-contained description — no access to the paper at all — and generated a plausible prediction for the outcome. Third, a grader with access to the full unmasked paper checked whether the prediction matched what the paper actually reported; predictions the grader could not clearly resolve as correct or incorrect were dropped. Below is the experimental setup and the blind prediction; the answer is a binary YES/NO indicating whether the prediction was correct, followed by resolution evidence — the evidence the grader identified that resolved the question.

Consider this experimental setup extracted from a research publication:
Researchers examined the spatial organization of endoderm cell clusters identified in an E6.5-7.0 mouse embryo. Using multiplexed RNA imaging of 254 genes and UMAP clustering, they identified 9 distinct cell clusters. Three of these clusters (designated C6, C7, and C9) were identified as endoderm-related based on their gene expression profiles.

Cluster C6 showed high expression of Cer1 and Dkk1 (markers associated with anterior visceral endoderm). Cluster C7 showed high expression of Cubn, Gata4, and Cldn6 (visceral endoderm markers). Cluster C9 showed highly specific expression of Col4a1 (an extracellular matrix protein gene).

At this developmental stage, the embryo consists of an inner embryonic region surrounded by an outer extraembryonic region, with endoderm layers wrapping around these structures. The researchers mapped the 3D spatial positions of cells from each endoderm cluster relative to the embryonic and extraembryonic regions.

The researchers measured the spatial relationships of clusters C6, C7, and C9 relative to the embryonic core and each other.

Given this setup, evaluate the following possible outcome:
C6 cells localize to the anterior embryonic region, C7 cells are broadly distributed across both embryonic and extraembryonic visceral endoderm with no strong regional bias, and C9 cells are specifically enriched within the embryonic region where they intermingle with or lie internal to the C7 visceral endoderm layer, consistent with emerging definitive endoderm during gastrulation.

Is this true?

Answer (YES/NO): NO